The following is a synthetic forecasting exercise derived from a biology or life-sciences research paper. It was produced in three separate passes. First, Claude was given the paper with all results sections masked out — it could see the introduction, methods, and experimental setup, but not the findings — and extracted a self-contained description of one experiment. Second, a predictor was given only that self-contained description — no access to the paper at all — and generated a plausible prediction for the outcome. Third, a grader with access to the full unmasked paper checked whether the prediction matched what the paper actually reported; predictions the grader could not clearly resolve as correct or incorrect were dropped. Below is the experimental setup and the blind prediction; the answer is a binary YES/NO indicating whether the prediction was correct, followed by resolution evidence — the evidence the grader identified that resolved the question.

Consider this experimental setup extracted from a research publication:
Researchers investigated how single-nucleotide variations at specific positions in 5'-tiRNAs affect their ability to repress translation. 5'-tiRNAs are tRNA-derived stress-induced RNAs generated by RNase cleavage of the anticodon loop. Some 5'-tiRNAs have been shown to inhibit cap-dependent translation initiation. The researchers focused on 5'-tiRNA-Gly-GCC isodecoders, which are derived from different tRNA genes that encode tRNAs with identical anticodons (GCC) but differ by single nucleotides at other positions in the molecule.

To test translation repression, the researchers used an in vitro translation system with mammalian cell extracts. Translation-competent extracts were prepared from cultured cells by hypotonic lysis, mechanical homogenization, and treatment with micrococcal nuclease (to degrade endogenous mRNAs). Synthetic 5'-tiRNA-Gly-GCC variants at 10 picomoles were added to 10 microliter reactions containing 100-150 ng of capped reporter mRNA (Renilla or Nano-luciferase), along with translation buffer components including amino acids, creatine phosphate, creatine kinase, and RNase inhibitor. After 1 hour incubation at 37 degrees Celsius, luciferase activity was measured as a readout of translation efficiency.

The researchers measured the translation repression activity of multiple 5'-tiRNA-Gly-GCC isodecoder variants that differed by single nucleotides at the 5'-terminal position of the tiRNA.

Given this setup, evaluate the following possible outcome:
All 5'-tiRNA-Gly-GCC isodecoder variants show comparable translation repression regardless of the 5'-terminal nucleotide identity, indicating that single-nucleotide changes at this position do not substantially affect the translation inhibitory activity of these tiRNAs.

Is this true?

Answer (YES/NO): NO